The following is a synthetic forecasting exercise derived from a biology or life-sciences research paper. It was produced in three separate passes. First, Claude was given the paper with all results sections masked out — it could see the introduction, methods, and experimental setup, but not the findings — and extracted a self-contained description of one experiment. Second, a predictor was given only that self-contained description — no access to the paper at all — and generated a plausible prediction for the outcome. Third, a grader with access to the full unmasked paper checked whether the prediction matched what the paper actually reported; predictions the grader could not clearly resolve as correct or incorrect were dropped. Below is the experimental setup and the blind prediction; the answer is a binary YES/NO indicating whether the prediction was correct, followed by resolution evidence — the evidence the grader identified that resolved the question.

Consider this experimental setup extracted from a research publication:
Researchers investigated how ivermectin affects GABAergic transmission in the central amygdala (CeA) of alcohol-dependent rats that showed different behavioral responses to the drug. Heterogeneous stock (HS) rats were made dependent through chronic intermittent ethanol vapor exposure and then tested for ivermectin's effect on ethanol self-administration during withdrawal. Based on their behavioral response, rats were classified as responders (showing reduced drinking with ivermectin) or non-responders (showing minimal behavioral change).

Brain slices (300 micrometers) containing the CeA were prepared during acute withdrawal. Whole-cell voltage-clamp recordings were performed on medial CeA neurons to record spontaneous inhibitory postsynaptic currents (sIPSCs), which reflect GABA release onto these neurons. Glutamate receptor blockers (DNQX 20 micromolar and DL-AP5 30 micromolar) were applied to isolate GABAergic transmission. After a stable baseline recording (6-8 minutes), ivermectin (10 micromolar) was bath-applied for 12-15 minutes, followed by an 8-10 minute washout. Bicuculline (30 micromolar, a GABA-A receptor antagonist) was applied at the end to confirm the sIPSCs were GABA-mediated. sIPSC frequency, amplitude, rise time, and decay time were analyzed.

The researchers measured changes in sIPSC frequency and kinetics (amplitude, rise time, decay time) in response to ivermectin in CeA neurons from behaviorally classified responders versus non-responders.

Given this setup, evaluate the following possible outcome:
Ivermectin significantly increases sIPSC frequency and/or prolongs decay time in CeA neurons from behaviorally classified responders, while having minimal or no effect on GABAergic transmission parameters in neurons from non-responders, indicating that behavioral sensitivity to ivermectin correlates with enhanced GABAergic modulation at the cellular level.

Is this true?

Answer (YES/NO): NO